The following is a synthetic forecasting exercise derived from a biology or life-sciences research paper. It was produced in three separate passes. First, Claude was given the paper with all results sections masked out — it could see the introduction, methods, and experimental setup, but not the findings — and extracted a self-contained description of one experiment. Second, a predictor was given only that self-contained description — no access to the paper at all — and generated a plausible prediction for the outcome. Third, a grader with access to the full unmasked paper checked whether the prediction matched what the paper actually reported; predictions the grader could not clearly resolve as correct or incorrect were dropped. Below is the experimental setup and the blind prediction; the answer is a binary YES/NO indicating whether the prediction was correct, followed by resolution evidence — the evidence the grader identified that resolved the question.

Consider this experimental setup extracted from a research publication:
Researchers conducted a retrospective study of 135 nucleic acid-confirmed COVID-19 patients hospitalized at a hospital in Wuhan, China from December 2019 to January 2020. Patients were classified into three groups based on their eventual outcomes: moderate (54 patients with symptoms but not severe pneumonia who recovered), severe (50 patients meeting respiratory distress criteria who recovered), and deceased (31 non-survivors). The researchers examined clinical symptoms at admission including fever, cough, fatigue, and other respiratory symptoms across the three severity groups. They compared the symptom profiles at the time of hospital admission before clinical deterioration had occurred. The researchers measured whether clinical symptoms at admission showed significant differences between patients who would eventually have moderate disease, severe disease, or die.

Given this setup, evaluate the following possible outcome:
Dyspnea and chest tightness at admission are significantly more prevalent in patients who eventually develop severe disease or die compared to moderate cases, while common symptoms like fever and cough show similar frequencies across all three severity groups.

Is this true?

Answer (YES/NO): NO